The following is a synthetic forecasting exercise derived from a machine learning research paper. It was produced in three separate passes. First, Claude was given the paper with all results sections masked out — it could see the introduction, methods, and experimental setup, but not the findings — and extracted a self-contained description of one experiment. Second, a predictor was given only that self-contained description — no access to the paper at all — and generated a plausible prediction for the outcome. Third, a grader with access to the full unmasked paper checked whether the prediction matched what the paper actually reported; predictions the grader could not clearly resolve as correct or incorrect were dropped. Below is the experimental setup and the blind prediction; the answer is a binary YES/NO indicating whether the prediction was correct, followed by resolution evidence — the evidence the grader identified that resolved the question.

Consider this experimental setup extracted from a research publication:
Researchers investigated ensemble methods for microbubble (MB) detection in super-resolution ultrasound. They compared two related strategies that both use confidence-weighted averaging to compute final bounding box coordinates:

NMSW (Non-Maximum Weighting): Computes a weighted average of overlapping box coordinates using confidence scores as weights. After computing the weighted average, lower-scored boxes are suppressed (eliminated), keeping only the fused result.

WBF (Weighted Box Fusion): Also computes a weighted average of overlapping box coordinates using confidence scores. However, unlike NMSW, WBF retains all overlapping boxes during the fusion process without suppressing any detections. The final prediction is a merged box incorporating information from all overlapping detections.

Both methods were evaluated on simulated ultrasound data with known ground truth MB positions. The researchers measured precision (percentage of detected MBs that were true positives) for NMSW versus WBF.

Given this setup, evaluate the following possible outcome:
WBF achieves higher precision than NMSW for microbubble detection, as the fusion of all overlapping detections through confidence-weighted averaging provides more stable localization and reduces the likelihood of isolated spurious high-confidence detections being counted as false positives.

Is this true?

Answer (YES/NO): YES